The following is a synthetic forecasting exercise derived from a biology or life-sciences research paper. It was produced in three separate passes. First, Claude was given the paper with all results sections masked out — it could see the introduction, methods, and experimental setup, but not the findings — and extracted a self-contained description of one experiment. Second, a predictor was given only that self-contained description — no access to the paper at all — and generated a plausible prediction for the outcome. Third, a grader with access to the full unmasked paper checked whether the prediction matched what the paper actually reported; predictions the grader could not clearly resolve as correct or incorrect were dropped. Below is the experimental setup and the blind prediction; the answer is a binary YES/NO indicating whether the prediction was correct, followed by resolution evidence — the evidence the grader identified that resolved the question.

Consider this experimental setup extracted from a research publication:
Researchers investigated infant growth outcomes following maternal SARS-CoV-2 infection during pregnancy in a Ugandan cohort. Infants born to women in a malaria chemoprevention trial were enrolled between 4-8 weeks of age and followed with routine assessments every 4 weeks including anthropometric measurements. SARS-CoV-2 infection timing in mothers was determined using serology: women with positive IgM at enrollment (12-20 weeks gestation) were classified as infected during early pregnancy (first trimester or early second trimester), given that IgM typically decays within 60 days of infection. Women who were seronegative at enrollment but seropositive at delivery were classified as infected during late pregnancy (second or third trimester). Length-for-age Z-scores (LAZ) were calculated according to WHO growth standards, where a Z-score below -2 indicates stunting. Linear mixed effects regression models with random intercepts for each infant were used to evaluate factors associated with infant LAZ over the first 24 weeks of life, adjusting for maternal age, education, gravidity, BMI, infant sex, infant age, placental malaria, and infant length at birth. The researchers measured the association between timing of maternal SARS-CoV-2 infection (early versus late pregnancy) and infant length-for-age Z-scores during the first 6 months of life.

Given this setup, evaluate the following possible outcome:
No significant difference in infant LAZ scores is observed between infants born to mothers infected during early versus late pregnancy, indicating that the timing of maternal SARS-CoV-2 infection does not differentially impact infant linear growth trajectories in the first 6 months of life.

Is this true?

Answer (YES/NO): NO